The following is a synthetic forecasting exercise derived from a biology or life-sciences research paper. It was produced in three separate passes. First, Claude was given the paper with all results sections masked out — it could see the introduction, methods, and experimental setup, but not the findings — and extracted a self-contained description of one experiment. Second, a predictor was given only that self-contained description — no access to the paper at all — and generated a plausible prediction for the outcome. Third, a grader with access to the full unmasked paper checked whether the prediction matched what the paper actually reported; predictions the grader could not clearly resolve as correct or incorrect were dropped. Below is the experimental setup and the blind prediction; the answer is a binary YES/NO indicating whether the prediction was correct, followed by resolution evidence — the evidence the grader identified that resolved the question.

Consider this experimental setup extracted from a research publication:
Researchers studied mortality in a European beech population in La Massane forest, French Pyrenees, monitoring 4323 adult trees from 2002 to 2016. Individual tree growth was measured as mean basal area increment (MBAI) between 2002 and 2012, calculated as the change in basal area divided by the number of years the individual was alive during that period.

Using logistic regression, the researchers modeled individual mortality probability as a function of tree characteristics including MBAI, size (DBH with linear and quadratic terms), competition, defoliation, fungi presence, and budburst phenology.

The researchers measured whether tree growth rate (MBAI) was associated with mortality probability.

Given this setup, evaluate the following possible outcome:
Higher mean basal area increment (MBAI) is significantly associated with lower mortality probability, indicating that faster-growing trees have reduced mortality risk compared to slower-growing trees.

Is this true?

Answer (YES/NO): YES